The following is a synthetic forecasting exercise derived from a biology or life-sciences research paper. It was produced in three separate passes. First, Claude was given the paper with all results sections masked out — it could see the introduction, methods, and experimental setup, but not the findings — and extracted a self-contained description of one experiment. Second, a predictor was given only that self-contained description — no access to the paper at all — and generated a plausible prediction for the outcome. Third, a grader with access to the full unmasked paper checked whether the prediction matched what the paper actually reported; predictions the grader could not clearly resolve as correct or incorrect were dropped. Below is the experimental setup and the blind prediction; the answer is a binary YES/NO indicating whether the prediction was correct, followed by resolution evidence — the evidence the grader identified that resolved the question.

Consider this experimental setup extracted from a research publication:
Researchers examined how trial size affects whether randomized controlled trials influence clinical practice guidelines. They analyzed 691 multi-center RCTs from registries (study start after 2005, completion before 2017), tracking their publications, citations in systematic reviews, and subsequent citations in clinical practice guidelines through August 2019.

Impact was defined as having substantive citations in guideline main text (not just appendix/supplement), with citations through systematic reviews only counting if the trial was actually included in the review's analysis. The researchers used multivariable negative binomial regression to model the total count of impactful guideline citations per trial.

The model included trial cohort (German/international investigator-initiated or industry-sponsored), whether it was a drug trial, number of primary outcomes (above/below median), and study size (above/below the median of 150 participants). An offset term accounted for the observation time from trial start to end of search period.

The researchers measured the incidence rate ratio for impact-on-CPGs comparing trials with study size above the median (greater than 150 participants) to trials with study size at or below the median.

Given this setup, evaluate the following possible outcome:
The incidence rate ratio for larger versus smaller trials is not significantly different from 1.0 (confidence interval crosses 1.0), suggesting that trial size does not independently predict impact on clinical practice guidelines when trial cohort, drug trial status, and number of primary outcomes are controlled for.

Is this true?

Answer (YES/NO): NO